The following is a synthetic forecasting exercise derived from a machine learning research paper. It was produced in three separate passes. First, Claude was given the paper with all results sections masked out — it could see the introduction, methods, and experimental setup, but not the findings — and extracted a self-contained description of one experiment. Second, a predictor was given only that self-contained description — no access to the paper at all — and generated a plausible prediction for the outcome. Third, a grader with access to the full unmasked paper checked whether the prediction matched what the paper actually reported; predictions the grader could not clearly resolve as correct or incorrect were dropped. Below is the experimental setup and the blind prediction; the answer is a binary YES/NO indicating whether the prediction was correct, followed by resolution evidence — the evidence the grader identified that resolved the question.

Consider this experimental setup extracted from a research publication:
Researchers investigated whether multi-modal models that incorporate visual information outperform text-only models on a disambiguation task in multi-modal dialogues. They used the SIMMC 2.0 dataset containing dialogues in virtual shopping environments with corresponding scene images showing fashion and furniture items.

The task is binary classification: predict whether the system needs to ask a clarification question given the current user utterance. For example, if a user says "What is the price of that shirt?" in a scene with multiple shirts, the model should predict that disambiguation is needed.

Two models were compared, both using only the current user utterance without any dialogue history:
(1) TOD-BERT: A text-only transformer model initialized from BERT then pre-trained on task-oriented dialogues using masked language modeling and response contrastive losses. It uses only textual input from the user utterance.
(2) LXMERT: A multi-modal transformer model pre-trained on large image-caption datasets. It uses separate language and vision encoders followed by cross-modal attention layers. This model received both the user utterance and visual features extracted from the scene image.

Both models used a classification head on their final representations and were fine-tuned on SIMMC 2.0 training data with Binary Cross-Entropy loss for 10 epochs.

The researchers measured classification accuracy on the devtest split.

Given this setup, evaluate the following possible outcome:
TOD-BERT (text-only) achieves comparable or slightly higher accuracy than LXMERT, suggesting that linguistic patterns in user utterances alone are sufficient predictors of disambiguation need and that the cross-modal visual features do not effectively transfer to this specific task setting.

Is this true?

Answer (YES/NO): YES